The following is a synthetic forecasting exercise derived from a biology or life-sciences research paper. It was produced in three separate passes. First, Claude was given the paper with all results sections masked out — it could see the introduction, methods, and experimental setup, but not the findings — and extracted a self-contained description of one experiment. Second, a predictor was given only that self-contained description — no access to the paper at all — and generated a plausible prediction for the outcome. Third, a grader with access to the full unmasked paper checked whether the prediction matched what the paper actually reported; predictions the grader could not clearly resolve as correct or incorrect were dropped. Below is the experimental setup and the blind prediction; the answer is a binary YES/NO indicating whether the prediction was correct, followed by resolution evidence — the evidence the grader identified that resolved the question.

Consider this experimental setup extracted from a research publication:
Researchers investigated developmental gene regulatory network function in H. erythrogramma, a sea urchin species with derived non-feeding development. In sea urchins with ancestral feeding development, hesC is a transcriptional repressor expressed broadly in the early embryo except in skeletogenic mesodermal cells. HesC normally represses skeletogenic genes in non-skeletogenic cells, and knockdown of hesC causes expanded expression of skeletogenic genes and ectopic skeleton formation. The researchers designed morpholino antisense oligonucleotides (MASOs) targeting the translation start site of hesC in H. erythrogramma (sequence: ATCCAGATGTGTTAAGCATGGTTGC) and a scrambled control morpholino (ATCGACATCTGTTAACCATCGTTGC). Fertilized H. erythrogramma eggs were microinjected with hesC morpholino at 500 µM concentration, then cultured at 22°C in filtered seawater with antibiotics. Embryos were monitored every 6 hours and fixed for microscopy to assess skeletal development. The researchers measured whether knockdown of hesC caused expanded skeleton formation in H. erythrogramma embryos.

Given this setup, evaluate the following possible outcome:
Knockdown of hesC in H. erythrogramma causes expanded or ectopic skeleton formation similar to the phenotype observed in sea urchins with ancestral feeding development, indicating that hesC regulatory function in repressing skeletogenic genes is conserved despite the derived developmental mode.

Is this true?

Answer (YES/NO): NO